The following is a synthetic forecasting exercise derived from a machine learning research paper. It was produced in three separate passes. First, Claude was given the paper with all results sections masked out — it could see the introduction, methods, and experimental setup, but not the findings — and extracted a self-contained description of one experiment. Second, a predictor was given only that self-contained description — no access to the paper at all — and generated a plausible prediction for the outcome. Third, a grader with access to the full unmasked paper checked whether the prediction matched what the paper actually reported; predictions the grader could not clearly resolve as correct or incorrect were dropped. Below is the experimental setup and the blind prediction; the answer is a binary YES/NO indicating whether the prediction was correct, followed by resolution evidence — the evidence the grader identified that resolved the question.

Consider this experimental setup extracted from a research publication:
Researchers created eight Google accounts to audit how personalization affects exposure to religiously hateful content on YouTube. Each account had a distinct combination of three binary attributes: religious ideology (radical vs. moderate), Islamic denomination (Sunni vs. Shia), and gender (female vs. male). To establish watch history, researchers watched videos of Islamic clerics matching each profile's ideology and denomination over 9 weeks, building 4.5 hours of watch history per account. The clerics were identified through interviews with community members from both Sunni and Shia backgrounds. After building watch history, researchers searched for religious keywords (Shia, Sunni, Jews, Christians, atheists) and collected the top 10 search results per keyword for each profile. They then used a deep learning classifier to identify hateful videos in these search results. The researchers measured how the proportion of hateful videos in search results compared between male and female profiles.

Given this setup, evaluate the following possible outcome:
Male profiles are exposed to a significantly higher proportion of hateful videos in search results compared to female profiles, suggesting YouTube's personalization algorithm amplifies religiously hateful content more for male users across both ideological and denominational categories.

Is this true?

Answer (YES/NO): NO